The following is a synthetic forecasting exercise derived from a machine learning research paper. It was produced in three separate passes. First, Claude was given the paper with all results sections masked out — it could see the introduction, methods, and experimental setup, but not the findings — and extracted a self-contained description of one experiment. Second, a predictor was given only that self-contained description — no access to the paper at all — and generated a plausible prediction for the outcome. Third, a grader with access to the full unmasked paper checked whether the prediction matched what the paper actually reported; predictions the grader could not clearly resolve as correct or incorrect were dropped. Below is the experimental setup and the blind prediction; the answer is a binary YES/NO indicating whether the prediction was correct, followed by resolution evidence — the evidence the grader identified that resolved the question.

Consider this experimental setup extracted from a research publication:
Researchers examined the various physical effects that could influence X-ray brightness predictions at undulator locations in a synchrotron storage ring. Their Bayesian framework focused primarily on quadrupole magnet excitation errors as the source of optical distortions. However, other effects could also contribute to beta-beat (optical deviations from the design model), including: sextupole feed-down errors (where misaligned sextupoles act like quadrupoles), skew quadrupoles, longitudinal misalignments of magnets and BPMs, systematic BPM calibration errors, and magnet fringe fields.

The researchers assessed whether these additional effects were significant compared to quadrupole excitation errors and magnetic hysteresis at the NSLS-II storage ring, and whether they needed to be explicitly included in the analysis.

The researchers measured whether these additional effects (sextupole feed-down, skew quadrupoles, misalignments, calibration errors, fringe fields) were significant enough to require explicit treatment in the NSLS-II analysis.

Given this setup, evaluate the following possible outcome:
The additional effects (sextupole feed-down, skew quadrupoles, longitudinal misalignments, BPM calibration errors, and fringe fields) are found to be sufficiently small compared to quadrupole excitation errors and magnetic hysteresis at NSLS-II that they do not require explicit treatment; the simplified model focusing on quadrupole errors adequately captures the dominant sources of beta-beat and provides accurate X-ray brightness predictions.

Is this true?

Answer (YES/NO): NO